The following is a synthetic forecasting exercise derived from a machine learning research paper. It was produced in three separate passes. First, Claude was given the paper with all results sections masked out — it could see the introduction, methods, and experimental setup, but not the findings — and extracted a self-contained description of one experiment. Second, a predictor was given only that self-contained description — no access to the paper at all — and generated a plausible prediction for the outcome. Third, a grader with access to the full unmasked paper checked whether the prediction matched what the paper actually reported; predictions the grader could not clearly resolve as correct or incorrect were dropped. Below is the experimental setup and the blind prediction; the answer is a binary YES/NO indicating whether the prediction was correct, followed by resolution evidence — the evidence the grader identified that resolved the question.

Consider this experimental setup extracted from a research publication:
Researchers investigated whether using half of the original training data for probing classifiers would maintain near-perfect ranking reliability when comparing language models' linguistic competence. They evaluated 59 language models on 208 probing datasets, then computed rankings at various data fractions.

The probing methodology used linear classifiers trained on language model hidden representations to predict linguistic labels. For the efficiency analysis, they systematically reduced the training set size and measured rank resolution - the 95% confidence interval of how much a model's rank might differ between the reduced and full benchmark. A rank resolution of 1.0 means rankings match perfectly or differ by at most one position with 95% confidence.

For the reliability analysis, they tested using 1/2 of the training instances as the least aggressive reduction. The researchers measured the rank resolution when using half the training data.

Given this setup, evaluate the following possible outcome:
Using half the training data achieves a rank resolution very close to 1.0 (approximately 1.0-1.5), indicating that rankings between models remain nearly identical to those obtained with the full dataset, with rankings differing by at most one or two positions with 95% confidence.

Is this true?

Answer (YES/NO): YES